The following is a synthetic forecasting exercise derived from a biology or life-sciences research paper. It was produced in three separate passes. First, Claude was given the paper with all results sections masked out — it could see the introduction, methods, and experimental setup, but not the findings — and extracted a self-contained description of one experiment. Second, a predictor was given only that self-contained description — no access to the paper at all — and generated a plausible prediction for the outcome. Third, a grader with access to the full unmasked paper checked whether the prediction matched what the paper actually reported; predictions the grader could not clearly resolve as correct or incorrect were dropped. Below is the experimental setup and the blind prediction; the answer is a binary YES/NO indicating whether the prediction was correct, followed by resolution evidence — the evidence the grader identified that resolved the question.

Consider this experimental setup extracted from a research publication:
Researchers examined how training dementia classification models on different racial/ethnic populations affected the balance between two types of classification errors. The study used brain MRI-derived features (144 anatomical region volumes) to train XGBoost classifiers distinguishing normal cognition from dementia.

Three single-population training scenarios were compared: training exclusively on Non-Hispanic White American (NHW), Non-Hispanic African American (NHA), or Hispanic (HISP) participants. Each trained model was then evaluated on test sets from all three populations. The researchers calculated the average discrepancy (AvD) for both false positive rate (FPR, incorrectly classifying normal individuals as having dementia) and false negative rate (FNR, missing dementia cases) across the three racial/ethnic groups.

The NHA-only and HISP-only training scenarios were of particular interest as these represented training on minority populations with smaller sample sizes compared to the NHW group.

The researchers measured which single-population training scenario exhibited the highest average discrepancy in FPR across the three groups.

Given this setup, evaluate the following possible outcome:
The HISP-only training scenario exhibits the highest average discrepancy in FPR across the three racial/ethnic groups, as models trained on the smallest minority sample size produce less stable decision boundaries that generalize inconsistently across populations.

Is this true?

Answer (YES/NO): YES